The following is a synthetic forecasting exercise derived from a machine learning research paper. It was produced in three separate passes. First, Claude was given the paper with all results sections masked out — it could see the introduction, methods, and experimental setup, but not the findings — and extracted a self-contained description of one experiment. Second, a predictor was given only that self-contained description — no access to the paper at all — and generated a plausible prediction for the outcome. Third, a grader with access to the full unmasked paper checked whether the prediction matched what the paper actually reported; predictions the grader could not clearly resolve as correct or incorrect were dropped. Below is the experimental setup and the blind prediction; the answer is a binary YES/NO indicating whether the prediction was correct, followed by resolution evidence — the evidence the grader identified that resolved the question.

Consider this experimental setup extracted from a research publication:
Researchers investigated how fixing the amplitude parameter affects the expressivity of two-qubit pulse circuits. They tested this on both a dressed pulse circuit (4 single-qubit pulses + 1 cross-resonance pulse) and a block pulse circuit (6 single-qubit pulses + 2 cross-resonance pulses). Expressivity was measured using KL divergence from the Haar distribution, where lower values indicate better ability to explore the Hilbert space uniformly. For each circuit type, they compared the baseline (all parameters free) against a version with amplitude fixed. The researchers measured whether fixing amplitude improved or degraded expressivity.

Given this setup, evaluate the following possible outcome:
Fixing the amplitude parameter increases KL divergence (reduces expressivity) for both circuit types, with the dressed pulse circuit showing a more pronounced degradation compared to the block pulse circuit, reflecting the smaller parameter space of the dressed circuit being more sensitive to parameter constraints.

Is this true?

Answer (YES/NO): NO